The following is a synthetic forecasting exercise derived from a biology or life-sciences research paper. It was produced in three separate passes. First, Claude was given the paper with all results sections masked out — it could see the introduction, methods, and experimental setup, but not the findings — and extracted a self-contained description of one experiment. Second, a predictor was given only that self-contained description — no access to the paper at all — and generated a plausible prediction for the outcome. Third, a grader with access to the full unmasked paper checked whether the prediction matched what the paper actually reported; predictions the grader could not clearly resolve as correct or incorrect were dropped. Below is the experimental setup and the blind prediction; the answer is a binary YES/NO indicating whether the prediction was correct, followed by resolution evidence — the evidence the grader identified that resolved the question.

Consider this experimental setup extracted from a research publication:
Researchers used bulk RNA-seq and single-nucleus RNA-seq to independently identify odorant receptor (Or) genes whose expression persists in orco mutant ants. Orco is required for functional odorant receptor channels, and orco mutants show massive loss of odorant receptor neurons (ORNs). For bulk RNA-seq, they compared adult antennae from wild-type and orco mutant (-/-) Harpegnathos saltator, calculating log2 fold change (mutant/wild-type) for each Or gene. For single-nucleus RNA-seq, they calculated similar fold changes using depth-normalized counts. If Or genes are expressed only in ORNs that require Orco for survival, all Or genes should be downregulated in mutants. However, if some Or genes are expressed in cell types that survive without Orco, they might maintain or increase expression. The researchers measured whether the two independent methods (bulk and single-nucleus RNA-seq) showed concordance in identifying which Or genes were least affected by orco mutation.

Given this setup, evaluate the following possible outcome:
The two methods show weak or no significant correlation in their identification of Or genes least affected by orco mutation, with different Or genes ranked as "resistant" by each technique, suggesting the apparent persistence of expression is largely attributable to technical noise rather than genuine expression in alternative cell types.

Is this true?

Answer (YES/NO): NO